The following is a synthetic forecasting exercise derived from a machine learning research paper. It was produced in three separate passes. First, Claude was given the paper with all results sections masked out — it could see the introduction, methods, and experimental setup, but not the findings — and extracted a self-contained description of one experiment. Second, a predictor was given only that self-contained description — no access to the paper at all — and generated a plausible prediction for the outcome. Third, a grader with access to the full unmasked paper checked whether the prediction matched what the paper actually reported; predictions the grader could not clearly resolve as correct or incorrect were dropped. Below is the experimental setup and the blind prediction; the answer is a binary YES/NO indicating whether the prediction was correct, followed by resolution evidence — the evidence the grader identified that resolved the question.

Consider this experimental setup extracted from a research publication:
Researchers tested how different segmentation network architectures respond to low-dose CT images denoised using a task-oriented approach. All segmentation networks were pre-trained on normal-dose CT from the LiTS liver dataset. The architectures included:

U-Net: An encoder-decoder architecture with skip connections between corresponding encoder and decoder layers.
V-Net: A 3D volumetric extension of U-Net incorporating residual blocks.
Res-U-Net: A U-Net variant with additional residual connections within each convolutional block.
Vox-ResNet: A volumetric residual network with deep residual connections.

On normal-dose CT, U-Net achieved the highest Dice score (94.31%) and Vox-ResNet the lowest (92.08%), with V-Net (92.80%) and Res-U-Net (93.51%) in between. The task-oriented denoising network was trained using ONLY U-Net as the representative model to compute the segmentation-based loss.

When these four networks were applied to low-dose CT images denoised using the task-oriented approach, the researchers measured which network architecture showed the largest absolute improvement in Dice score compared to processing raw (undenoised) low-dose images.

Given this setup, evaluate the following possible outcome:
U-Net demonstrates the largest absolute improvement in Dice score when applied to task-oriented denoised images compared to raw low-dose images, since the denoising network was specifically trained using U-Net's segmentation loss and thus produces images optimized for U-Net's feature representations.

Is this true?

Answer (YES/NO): NO